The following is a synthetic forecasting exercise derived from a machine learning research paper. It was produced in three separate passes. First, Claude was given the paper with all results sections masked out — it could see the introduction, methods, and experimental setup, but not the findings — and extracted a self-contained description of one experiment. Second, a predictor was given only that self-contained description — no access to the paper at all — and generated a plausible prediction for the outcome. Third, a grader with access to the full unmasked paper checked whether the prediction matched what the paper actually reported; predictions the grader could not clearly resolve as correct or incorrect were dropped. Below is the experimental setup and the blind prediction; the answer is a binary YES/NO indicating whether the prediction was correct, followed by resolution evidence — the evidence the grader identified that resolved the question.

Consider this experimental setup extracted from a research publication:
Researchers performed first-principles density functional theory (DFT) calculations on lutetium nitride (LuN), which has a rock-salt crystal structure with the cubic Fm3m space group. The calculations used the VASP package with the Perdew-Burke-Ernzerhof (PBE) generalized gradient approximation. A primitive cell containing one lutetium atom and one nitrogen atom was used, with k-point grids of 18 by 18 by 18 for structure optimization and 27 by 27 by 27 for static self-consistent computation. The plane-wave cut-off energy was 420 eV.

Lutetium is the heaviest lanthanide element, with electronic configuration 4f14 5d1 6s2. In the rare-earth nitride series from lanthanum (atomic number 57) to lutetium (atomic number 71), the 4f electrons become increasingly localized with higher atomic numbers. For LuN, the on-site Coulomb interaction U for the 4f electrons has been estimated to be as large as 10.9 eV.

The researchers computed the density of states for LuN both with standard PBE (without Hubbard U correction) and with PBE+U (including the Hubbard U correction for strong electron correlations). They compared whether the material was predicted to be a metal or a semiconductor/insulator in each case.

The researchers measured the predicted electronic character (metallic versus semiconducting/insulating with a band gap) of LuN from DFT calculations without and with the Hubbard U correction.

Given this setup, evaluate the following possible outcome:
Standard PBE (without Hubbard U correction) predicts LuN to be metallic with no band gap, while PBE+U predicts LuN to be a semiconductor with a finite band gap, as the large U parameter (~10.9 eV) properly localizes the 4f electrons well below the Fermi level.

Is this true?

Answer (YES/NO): NO